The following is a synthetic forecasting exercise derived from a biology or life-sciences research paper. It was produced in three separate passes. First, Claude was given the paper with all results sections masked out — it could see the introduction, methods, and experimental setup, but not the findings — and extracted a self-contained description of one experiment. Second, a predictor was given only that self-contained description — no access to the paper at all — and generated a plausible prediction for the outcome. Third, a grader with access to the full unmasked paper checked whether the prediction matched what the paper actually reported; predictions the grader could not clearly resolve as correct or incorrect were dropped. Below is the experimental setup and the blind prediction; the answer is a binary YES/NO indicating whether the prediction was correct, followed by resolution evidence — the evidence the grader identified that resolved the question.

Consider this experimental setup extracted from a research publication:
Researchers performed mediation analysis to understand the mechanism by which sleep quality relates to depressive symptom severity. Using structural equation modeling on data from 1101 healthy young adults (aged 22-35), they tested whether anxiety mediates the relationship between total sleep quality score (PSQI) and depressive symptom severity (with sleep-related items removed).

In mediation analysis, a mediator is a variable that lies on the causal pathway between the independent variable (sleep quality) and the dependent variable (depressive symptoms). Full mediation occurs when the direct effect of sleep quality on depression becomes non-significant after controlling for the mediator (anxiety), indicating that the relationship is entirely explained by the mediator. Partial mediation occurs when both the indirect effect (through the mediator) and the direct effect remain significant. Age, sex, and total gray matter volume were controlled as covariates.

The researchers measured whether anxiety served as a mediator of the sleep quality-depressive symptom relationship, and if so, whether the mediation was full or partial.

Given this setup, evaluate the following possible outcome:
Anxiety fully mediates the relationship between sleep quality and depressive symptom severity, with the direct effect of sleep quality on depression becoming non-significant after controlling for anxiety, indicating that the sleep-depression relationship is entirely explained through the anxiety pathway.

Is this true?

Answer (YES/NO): NO